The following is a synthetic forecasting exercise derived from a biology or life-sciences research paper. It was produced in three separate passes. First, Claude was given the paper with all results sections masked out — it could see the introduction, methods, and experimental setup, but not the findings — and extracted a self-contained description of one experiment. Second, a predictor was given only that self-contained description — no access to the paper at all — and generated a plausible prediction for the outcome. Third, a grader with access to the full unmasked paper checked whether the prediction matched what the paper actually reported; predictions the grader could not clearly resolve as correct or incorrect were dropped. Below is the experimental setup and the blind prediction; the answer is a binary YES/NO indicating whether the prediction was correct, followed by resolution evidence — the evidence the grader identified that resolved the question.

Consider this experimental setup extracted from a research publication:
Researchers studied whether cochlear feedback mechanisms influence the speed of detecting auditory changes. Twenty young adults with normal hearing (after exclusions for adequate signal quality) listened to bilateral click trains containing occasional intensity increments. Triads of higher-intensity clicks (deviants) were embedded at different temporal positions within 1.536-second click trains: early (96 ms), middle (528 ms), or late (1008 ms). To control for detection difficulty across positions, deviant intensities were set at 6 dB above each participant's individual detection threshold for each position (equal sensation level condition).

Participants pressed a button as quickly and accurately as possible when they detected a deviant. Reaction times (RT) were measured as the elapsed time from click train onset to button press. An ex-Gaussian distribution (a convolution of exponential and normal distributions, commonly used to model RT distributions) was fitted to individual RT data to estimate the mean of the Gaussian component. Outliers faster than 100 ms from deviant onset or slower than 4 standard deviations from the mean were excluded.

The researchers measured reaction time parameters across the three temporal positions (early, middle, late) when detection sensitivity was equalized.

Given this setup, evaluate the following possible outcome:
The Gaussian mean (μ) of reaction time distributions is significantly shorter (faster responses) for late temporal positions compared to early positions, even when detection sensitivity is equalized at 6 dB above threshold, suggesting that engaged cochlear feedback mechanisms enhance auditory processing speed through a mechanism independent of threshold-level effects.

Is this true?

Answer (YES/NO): NO